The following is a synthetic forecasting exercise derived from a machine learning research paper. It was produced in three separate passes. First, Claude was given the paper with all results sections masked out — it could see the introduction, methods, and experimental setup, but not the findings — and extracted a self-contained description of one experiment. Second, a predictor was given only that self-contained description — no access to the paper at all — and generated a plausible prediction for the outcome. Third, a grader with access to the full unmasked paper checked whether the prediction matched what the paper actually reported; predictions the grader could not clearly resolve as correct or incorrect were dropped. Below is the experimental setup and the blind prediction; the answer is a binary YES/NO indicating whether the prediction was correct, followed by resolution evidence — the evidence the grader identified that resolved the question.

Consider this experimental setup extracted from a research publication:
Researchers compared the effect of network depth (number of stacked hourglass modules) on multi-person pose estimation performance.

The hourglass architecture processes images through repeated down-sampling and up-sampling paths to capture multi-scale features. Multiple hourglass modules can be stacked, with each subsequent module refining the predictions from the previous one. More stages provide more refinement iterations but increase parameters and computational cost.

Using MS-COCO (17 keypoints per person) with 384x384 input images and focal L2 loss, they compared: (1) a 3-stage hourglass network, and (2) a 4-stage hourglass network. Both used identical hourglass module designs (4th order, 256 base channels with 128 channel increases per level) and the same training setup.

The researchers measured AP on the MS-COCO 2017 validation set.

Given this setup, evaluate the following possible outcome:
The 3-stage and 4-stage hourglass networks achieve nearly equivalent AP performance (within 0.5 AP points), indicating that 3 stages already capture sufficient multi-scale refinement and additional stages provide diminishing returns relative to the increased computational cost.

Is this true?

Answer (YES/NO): NO